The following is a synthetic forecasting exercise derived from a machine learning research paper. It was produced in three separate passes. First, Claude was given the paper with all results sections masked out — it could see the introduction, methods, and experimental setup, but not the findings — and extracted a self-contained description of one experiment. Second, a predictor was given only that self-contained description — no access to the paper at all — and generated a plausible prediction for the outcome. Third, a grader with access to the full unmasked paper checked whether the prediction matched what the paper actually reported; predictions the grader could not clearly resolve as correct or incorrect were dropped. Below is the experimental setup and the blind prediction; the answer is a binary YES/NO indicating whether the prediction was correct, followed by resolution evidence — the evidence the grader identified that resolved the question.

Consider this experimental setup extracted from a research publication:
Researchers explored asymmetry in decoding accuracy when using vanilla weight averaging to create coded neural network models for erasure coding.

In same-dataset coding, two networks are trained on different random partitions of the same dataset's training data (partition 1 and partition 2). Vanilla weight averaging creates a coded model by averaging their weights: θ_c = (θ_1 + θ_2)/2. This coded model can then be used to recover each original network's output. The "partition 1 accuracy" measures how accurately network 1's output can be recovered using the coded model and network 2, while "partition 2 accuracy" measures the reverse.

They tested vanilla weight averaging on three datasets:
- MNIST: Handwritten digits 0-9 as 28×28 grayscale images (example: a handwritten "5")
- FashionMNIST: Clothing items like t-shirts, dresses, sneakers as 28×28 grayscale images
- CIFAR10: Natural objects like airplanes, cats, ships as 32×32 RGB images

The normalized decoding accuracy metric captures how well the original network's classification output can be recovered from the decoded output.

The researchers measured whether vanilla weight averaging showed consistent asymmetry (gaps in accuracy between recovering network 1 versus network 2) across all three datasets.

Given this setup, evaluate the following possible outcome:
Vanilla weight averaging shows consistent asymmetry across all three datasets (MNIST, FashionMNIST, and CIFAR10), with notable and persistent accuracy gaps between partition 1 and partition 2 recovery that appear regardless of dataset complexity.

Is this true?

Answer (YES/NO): YES